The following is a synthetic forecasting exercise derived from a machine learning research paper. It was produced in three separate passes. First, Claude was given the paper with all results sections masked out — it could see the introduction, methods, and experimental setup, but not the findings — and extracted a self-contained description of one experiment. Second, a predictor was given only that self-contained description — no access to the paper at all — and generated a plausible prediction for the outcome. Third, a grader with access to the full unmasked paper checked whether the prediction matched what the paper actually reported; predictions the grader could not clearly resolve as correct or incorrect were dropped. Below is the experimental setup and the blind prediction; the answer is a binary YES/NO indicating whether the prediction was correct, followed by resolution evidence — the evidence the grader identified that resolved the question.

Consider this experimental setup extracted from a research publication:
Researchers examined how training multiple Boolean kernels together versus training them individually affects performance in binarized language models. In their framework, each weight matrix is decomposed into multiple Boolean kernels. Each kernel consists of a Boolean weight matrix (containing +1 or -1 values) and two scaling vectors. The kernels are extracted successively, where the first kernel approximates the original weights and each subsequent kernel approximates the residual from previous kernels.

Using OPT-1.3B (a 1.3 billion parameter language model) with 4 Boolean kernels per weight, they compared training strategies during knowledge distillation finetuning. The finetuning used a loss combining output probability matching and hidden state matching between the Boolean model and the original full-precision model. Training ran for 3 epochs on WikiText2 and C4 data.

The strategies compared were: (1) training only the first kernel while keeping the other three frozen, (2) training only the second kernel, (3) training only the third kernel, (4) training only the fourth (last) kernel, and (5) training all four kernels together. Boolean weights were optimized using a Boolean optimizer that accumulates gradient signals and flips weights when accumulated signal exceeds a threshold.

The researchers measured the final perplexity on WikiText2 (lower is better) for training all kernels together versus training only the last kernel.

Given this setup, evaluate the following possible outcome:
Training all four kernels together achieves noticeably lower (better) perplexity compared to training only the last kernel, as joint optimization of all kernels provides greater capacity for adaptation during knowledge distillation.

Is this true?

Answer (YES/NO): NO